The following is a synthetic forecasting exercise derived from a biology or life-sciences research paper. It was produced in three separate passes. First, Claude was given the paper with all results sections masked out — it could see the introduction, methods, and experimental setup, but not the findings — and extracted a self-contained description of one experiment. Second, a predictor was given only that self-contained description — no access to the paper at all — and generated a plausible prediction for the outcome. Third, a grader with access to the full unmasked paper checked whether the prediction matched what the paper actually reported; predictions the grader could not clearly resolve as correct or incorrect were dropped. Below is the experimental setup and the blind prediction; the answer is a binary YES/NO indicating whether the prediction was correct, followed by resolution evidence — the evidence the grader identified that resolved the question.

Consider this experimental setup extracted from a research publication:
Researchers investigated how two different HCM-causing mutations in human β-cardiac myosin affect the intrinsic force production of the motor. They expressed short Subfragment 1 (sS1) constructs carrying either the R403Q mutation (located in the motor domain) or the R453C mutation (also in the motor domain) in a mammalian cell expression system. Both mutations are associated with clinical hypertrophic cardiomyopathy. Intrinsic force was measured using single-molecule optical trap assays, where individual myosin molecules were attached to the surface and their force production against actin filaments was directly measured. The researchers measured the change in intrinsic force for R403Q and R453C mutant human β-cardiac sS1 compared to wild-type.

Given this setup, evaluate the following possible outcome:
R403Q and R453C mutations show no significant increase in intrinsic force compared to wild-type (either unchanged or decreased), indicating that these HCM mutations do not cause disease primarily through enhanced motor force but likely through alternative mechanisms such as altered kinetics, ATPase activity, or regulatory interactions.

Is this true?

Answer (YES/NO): NO